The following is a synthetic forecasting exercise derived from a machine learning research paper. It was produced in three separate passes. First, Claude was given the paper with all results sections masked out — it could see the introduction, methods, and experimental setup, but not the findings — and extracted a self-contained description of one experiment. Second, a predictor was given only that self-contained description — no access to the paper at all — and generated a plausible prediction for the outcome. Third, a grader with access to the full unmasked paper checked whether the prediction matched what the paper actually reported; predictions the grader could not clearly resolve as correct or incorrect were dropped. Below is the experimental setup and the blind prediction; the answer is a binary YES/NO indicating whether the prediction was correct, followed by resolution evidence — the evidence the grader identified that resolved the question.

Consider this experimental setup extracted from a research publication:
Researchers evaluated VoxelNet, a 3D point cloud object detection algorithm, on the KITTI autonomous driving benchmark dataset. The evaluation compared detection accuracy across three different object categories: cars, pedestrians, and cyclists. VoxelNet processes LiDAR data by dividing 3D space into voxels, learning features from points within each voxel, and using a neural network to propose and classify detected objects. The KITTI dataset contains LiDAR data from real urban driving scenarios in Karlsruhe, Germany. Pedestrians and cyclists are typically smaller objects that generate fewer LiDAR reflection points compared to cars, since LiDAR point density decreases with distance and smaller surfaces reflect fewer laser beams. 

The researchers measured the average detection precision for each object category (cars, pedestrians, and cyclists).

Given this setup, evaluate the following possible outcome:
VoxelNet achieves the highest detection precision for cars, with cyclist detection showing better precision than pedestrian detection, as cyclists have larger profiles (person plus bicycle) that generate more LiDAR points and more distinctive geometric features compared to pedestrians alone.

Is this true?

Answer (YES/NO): YES